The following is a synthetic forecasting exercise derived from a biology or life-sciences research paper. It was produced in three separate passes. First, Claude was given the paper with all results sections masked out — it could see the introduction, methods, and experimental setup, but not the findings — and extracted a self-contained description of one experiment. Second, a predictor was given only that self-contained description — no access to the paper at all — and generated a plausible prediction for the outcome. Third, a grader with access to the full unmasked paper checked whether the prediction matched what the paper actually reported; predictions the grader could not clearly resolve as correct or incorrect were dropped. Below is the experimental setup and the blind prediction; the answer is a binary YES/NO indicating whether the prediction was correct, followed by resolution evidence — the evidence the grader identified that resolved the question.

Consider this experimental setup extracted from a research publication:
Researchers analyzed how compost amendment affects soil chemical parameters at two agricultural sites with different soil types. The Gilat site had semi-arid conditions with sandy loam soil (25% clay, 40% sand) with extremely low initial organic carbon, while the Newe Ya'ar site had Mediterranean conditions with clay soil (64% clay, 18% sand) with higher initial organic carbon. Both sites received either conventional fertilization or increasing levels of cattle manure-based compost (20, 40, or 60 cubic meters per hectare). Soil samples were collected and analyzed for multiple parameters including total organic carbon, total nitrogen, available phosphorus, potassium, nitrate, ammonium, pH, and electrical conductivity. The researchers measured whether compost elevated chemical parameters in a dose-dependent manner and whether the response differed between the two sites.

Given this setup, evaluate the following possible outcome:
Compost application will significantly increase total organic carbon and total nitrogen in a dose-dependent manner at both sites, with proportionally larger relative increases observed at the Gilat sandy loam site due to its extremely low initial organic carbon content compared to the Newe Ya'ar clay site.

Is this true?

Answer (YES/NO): NO